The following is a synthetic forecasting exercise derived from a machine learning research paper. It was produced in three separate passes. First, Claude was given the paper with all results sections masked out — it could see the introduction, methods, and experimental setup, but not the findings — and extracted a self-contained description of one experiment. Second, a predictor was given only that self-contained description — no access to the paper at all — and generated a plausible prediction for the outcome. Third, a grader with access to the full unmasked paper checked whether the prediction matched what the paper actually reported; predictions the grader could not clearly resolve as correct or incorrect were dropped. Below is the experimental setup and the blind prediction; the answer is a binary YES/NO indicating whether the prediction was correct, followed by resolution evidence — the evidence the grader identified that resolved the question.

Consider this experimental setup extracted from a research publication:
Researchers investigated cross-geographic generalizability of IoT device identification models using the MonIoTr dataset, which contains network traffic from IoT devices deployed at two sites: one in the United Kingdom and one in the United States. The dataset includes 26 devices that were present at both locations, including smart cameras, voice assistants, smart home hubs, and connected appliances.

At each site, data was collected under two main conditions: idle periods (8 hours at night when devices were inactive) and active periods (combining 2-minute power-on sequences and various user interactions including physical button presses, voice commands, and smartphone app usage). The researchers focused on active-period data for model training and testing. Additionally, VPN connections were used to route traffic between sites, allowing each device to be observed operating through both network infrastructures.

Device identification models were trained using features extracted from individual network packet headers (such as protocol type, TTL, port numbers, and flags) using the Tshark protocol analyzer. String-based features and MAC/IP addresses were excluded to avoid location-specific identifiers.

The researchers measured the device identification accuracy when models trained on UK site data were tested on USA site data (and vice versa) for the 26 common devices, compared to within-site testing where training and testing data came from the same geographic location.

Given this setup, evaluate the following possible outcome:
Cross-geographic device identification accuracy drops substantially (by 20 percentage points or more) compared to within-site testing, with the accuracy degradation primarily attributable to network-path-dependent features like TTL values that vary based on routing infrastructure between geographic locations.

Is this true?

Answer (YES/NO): NO